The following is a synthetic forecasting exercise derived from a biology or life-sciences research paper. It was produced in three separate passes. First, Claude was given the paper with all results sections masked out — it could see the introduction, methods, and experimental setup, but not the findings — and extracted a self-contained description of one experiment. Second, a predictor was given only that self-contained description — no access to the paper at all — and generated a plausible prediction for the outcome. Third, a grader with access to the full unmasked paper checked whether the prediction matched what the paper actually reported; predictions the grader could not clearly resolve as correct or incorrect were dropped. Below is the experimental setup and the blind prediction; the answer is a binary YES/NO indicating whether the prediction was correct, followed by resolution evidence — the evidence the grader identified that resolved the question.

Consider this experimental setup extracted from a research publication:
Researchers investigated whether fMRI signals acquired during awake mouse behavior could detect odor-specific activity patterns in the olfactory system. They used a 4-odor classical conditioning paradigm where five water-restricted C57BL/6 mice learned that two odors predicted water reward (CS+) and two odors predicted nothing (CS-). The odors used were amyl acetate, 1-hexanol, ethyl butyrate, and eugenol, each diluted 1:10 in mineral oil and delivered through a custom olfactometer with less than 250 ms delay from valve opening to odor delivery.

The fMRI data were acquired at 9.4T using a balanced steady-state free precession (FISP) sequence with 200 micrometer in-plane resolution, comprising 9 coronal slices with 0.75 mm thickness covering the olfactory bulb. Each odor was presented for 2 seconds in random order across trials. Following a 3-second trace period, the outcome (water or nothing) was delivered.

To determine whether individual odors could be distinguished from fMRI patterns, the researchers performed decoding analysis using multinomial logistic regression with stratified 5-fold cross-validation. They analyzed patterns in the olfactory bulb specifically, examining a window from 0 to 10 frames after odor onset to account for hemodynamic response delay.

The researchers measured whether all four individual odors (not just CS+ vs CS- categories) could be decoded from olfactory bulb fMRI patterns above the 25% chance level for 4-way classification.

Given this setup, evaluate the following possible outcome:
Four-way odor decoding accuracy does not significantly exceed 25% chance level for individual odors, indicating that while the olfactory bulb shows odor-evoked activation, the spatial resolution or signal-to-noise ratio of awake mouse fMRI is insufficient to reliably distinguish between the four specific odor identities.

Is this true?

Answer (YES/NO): NO